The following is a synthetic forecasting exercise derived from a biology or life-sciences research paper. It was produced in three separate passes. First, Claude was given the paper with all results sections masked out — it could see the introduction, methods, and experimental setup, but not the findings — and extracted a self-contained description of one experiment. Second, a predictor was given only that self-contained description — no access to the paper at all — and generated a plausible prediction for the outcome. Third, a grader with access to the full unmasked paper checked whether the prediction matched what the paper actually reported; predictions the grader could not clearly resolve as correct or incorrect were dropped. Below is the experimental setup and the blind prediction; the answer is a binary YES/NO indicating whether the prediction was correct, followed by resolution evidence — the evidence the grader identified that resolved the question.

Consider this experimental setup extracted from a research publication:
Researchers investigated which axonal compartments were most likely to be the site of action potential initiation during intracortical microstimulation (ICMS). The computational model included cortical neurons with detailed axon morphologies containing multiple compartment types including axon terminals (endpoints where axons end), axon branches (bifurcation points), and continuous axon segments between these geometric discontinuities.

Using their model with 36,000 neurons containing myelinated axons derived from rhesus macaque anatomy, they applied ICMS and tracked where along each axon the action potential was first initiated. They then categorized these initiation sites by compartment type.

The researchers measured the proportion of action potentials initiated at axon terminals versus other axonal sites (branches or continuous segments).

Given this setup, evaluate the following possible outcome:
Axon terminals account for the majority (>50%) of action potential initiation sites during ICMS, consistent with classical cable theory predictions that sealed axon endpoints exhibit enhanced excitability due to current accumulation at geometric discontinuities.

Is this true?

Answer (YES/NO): YES